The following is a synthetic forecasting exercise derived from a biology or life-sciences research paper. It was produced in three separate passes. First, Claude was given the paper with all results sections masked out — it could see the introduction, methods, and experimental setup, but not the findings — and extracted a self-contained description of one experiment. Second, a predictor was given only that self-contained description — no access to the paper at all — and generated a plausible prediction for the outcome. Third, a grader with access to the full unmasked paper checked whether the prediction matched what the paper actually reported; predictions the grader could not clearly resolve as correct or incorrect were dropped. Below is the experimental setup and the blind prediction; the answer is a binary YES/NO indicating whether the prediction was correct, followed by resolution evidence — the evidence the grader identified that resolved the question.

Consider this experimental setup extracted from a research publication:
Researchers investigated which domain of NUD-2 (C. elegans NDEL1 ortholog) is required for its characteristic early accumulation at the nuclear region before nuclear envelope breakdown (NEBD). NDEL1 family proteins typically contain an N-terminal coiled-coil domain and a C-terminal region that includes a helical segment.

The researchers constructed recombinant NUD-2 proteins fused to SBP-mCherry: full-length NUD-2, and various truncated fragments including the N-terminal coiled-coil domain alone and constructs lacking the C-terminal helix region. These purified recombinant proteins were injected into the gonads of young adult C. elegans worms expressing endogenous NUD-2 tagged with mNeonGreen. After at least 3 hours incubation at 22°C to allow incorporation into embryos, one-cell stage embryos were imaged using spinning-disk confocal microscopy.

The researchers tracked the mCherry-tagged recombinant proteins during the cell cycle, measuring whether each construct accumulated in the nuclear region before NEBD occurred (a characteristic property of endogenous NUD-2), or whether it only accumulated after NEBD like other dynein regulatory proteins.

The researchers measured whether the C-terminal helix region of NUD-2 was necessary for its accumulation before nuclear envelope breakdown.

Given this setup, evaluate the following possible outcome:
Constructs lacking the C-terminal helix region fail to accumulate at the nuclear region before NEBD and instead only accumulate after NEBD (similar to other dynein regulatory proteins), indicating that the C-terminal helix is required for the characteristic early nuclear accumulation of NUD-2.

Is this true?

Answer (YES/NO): YES